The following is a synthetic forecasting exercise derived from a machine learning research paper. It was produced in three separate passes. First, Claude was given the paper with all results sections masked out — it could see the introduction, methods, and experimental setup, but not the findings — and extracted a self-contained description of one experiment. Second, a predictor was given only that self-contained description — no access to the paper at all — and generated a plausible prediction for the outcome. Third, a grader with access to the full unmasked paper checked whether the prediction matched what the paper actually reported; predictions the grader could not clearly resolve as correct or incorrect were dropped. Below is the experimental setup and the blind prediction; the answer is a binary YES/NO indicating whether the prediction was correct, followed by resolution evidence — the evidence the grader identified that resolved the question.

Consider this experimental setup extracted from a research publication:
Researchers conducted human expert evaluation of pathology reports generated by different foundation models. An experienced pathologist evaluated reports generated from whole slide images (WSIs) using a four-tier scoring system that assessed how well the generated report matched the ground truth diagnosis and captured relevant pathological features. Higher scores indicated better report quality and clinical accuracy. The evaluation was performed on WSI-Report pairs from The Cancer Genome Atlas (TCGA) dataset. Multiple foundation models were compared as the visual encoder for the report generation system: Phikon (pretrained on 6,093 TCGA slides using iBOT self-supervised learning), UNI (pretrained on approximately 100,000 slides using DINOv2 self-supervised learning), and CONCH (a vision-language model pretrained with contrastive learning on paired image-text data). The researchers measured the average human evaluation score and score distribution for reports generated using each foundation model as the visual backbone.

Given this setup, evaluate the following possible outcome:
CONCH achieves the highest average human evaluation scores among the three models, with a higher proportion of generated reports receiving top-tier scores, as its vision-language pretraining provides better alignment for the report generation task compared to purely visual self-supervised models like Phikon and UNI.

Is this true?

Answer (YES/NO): NO